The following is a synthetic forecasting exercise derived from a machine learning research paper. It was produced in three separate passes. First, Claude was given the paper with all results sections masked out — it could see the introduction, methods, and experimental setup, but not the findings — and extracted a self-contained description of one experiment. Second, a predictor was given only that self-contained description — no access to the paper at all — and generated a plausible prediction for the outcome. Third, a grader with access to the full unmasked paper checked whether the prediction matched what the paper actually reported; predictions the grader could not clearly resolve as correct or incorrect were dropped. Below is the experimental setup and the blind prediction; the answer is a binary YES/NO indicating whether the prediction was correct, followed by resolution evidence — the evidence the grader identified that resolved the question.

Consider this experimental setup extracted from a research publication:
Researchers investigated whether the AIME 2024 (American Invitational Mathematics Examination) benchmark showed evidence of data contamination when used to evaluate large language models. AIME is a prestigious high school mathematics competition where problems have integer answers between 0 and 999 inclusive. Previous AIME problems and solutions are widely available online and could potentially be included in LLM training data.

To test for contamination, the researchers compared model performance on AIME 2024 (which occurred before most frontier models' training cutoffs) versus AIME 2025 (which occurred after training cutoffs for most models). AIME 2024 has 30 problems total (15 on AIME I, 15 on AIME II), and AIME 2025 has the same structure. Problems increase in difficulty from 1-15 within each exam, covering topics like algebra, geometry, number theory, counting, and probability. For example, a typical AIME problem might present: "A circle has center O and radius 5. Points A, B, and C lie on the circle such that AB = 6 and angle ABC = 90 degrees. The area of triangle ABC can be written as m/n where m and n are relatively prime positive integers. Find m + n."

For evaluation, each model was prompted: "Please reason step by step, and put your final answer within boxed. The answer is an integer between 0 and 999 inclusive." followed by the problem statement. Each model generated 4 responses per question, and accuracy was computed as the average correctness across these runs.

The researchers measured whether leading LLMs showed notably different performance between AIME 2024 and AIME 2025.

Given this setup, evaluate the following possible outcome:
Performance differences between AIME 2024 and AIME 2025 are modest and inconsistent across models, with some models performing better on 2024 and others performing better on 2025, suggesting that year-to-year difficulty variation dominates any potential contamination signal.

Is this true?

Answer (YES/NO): NO